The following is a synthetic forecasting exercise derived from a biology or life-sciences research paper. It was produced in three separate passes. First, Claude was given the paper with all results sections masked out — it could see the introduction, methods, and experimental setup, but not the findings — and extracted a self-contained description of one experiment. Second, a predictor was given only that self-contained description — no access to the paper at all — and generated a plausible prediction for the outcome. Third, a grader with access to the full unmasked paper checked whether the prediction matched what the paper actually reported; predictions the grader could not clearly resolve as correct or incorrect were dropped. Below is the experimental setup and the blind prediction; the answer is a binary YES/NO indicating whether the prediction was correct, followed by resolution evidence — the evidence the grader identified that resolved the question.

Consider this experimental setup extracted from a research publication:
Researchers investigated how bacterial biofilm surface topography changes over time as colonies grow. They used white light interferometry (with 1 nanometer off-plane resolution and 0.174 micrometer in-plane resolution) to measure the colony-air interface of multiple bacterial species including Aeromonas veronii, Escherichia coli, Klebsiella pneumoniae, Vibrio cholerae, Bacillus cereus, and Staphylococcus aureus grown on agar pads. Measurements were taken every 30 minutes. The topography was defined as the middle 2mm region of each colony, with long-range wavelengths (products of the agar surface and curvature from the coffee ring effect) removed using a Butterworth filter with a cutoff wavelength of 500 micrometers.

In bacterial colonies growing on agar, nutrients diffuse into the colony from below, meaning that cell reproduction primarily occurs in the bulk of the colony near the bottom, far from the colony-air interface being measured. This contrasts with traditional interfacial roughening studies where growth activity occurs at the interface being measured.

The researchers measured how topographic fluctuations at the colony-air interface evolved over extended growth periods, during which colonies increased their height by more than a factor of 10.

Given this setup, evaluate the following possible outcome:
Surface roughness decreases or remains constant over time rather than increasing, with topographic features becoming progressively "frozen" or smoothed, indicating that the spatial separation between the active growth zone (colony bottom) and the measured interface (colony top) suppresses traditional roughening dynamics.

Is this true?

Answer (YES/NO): NO